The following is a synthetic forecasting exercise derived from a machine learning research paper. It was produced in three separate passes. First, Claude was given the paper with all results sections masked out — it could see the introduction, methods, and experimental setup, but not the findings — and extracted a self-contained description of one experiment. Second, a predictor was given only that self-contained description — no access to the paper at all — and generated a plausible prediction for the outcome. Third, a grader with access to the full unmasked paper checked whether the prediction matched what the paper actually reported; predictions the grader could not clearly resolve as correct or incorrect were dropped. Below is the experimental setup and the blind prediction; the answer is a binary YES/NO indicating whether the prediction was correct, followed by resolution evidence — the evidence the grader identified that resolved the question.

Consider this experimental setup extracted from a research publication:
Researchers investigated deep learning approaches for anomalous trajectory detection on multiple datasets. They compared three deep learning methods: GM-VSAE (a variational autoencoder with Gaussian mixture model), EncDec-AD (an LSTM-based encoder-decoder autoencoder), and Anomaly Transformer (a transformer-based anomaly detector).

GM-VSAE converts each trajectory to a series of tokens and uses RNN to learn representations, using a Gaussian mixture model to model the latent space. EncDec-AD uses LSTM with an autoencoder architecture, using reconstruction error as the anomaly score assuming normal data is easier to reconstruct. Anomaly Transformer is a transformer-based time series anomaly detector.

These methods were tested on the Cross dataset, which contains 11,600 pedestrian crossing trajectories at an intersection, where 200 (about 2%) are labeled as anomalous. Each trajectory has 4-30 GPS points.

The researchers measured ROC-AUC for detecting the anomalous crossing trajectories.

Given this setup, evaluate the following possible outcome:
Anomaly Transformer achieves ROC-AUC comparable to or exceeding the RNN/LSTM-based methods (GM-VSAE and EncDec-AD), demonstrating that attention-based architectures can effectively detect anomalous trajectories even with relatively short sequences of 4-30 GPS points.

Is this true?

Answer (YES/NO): YES